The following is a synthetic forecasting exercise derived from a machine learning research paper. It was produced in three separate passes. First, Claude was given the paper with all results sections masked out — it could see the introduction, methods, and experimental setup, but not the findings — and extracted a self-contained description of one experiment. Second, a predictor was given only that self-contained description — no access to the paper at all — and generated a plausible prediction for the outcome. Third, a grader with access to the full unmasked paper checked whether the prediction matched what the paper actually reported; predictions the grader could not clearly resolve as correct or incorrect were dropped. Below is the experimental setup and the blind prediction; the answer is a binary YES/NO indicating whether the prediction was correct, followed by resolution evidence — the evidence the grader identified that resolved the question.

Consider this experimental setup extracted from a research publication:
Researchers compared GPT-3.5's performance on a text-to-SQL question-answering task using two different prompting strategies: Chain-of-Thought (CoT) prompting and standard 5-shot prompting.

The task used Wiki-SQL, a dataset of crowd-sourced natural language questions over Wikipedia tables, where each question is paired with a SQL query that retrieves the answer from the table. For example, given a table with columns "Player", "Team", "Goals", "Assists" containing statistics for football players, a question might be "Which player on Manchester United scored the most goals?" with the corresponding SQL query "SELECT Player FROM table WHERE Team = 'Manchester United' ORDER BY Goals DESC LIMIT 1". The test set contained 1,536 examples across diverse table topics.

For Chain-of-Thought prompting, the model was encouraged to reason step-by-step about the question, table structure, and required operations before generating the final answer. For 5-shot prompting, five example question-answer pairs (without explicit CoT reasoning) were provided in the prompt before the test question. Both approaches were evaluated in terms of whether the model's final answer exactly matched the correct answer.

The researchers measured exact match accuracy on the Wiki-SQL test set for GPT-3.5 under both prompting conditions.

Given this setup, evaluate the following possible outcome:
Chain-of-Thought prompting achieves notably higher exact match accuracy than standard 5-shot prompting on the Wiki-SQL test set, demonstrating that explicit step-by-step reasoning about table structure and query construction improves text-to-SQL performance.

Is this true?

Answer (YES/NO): NO